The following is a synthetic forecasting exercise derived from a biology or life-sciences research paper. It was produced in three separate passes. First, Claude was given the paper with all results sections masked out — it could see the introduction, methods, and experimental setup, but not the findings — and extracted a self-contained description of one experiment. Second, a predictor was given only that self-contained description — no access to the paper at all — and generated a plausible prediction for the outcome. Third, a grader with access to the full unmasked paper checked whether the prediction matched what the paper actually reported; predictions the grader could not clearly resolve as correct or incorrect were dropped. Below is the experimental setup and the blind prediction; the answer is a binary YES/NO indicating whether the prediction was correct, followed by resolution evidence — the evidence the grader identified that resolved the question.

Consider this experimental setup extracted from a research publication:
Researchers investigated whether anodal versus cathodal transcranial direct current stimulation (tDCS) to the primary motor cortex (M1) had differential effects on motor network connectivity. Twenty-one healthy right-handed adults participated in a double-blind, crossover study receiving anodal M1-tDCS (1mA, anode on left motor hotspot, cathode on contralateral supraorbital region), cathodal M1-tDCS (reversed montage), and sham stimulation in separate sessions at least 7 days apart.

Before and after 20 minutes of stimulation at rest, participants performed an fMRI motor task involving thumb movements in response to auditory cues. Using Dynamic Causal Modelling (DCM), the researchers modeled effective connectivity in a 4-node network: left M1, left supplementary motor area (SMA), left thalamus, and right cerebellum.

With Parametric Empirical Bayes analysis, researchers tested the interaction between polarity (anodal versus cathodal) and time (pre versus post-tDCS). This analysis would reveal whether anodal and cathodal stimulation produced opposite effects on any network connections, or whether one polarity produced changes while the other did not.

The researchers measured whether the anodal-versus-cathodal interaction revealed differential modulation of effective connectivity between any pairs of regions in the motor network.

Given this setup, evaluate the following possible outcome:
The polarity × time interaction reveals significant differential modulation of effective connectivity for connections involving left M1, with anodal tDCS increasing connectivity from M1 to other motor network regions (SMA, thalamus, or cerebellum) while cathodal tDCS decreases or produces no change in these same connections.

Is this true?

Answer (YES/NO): NO